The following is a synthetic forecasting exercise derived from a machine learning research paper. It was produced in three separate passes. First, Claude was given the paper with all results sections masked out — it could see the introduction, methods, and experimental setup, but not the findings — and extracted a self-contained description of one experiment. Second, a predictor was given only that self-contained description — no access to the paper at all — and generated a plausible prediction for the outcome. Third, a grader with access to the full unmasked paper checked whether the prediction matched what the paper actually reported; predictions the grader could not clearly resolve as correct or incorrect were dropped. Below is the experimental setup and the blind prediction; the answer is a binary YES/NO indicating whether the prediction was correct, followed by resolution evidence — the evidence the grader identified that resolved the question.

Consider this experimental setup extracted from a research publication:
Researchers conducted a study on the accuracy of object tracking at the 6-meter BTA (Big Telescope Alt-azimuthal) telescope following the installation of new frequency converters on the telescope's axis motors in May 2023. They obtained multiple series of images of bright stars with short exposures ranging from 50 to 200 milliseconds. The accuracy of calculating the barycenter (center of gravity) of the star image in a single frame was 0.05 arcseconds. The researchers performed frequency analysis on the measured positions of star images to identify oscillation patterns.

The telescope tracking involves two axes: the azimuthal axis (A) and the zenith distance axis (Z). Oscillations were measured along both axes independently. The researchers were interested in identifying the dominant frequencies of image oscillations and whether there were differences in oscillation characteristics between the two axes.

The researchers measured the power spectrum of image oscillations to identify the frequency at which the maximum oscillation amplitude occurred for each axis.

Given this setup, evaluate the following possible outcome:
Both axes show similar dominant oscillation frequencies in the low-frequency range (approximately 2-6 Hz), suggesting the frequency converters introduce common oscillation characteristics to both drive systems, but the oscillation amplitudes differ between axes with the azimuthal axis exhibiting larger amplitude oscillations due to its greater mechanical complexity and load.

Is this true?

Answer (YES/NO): NO